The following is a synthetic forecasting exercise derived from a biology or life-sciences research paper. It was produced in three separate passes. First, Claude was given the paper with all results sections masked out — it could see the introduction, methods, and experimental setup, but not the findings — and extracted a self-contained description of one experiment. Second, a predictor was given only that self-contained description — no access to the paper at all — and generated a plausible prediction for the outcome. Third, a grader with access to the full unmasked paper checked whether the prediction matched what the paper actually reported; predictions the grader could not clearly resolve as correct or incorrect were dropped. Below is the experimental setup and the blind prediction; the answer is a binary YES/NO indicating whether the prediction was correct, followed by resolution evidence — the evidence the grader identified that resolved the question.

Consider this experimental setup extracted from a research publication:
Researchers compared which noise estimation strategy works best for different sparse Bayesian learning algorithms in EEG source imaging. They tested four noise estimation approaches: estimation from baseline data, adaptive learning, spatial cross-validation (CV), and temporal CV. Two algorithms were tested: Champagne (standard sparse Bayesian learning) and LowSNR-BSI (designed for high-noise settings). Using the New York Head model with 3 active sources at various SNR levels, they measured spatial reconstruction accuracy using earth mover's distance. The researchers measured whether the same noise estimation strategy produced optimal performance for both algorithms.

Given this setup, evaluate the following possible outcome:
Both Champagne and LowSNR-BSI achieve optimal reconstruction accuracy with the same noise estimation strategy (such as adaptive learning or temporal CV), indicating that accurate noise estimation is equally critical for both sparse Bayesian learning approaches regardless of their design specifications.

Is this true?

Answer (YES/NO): NO